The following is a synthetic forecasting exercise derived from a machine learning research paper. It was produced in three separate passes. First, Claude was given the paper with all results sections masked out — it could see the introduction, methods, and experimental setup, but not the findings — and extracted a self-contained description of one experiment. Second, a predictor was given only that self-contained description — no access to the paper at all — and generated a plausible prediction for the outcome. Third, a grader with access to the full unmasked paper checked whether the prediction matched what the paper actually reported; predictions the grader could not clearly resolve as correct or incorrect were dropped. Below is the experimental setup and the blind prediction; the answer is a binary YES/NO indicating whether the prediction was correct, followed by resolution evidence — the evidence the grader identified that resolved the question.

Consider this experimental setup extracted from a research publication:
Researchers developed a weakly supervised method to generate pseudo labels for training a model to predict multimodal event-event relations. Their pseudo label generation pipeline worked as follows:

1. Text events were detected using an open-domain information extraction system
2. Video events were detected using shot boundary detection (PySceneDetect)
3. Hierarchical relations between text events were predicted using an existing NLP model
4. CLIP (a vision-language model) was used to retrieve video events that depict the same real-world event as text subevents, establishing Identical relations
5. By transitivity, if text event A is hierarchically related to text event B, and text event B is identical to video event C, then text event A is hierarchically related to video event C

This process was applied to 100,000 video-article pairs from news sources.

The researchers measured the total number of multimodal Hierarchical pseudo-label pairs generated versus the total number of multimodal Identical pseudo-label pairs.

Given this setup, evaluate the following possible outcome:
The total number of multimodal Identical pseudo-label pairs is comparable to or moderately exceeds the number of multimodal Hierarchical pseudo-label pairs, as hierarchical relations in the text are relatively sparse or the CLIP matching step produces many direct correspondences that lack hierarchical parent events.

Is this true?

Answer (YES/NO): NO